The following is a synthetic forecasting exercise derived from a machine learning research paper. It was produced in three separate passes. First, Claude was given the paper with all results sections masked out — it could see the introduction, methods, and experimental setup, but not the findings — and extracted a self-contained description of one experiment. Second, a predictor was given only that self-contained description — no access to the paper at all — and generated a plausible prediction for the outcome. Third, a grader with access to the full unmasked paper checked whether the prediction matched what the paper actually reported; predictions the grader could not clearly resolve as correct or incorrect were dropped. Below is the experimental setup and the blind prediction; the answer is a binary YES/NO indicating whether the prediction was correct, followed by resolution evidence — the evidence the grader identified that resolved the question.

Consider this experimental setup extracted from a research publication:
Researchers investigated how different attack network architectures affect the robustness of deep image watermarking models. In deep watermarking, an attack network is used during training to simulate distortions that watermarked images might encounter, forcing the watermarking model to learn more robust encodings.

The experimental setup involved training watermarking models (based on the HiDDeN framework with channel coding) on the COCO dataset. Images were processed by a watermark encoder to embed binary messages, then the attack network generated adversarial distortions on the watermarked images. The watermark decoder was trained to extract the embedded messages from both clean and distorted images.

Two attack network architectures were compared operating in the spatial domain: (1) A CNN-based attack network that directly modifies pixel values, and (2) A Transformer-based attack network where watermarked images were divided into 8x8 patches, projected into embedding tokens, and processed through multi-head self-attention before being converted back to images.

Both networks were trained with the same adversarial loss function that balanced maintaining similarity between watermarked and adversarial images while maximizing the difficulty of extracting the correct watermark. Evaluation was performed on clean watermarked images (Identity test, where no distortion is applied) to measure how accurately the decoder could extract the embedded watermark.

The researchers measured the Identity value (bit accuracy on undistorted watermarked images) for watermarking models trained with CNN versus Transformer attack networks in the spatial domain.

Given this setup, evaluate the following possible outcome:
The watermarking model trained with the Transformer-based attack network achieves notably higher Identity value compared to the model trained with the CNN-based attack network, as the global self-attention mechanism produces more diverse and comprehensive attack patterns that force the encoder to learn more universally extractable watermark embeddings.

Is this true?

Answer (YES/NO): NO